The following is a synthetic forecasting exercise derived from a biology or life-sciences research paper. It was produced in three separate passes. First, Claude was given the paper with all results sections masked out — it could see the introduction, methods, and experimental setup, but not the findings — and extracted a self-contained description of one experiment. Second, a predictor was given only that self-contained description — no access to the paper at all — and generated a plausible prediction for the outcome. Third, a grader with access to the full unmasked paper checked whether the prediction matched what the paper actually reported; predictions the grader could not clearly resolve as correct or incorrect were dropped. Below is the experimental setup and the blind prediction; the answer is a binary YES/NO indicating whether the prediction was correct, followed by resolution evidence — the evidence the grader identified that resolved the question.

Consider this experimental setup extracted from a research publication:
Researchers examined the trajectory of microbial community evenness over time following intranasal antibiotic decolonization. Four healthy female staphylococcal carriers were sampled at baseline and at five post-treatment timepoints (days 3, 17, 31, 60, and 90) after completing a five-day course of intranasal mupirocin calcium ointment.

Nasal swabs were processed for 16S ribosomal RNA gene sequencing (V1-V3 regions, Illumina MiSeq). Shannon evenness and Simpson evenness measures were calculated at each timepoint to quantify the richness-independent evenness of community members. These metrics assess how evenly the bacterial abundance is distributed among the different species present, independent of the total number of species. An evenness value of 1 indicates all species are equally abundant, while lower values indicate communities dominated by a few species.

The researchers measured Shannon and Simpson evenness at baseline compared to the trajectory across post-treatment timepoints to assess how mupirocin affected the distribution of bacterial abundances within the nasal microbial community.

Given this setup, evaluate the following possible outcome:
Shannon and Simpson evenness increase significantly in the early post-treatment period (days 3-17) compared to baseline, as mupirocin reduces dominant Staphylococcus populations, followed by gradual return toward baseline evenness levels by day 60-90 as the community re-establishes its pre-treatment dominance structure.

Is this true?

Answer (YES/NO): NO